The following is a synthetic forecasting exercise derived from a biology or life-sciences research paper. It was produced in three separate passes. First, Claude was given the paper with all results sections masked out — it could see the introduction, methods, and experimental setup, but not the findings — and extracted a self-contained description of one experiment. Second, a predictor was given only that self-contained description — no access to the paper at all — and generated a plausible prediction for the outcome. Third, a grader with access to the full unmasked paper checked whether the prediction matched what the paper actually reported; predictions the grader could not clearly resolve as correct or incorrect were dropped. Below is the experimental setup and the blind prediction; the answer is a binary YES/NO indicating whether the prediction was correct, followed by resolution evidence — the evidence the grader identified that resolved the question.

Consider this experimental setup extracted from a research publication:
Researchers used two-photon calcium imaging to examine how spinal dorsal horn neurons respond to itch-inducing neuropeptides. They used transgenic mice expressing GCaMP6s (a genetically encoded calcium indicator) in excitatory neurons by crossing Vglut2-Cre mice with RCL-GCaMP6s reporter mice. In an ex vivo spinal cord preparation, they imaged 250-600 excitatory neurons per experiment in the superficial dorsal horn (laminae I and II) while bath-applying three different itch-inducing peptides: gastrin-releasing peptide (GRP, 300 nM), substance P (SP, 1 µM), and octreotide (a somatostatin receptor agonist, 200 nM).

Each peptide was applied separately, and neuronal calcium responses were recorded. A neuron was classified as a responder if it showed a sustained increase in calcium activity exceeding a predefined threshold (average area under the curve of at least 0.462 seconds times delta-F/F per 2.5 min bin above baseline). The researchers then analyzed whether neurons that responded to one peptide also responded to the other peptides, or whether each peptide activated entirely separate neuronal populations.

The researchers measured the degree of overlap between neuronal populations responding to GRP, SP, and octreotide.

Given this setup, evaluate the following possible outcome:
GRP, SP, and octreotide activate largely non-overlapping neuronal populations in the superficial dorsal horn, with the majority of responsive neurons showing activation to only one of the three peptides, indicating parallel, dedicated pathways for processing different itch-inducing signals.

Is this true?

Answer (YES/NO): NO